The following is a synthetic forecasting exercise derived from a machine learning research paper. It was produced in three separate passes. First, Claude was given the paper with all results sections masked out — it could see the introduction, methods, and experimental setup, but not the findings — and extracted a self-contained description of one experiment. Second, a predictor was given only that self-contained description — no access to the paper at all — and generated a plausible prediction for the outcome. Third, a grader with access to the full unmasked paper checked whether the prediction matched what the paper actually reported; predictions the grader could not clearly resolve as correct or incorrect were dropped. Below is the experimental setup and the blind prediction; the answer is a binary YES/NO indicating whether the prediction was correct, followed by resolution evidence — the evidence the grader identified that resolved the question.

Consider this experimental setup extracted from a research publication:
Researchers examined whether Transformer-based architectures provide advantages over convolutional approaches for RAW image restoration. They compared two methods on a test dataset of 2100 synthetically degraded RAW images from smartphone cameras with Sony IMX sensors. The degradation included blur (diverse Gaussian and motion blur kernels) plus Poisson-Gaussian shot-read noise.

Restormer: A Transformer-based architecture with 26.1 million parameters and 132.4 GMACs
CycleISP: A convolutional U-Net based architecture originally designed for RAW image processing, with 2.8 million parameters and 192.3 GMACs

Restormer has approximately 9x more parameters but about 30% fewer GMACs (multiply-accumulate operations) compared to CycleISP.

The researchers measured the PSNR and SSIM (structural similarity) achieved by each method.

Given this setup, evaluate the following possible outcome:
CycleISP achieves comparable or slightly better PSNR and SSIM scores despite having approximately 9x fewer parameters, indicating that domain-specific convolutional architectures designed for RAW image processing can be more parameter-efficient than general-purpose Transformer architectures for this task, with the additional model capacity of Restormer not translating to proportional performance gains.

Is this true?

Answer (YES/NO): NO